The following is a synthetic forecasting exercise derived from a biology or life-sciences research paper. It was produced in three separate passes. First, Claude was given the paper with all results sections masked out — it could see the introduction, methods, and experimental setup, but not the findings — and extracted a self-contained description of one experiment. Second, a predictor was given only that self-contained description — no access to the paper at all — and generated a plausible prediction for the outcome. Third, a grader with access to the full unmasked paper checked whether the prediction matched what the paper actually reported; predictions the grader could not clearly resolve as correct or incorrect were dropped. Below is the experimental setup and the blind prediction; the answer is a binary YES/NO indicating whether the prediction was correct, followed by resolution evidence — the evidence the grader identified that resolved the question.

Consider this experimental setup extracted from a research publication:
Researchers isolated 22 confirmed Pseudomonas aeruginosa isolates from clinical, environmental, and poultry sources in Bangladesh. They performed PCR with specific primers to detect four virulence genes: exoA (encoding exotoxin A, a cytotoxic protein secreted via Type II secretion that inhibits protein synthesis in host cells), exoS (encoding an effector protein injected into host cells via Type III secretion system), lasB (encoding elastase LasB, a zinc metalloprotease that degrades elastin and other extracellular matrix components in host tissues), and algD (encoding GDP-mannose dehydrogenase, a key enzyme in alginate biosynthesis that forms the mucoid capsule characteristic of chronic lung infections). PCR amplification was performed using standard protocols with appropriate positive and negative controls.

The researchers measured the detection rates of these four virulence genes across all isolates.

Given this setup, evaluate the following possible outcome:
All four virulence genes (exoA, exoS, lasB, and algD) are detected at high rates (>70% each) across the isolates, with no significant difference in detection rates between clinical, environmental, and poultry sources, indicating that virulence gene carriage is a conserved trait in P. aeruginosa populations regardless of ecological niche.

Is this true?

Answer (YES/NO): NO